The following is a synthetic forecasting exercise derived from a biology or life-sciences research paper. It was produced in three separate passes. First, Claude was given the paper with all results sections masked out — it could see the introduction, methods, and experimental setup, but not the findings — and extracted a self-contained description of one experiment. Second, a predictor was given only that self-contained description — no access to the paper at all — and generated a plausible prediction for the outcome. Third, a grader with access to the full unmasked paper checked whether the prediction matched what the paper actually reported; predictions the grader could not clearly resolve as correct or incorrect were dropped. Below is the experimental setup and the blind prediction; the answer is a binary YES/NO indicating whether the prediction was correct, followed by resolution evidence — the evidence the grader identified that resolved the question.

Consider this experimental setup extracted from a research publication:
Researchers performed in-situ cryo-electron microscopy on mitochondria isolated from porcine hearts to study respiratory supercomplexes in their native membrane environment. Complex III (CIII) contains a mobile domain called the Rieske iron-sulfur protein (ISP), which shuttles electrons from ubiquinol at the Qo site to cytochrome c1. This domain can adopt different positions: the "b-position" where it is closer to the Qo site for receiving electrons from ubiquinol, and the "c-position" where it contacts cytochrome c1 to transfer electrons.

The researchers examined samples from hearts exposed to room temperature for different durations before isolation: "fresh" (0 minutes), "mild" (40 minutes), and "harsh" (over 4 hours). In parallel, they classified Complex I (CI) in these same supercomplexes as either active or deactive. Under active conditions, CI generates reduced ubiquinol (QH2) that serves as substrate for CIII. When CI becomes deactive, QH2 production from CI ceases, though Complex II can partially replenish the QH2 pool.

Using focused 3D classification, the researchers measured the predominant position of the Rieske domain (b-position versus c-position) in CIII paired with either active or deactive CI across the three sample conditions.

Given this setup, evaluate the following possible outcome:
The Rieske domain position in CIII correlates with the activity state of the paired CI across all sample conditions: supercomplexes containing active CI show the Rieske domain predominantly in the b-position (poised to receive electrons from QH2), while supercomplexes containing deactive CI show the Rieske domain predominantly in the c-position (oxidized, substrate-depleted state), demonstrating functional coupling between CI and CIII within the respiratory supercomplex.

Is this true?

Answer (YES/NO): NO